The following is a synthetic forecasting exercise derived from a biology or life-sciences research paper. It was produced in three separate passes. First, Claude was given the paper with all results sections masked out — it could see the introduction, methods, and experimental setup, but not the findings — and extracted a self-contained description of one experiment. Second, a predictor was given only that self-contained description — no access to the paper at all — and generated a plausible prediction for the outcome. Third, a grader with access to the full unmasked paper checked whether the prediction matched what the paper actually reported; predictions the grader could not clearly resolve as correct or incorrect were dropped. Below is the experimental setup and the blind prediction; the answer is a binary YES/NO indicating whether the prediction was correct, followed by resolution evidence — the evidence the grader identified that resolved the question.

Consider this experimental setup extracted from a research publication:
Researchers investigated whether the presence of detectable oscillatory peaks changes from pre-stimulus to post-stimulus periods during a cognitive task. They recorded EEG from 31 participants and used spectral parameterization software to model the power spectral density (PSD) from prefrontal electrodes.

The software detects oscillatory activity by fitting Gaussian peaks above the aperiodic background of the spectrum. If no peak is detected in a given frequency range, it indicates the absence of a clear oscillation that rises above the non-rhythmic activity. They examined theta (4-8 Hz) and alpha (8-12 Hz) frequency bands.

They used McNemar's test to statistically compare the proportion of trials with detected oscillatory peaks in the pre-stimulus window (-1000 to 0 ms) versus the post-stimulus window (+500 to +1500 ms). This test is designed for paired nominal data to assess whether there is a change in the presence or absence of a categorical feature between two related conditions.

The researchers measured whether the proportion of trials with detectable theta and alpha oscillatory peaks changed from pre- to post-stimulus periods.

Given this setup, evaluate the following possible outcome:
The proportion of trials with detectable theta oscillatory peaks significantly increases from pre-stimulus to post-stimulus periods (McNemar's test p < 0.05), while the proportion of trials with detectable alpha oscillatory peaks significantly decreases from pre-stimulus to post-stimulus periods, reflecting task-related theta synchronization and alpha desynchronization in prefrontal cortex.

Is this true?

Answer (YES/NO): NO